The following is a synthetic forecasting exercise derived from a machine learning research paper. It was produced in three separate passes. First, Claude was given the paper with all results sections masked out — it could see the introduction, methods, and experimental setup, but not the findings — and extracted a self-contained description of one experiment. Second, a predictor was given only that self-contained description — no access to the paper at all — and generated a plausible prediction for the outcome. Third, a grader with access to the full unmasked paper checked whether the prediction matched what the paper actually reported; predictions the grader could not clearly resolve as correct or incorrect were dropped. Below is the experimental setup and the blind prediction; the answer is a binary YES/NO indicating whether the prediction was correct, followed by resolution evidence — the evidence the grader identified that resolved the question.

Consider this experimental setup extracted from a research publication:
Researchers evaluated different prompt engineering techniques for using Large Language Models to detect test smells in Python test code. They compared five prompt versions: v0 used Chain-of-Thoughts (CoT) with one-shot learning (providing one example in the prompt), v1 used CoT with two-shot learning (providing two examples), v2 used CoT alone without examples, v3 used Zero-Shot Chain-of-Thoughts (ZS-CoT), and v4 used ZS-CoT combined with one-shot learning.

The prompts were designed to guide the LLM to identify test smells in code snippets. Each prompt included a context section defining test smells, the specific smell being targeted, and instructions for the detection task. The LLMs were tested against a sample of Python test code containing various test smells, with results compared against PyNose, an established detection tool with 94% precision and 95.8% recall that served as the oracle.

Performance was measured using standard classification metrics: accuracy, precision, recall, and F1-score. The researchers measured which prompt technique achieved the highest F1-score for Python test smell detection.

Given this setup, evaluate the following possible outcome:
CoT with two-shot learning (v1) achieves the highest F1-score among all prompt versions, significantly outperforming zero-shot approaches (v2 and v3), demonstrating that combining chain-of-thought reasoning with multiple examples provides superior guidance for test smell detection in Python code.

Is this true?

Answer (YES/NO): NO